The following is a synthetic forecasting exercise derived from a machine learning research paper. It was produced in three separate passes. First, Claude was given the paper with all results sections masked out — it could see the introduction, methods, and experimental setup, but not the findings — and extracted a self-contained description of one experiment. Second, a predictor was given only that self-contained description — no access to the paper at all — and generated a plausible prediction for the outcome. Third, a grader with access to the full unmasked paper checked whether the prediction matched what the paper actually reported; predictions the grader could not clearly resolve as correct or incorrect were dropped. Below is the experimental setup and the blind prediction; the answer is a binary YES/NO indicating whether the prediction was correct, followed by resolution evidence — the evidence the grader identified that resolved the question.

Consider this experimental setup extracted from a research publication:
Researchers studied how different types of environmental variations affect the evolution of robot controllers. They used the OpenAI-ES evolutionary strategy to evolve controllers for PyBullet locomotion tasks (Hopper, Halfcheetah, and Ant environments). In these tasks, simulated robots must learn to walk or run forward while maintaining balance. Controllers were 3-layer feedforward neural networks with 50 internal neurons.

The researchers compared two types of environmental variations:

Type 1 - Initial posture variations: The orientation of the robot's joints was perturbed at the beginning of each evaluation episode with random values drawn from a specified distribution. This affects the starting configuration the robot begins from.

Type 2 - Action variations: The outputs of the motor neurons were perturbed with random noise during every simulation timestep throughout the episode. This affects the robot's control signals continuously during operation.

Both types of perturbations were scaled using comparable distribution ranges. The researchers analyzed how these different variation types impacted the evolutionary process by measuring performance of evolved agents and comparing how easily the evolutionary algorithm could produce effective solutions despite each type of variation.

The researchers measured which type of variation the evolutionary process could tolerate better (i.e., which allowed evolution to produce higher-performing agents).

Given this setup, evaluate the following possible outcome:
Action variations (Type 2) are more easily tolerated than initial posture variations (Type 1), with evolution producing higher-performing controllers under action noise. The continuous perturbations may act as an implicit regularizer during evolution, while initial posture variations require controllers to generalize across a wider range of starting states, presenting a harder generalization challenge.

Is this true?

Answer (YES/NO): YES